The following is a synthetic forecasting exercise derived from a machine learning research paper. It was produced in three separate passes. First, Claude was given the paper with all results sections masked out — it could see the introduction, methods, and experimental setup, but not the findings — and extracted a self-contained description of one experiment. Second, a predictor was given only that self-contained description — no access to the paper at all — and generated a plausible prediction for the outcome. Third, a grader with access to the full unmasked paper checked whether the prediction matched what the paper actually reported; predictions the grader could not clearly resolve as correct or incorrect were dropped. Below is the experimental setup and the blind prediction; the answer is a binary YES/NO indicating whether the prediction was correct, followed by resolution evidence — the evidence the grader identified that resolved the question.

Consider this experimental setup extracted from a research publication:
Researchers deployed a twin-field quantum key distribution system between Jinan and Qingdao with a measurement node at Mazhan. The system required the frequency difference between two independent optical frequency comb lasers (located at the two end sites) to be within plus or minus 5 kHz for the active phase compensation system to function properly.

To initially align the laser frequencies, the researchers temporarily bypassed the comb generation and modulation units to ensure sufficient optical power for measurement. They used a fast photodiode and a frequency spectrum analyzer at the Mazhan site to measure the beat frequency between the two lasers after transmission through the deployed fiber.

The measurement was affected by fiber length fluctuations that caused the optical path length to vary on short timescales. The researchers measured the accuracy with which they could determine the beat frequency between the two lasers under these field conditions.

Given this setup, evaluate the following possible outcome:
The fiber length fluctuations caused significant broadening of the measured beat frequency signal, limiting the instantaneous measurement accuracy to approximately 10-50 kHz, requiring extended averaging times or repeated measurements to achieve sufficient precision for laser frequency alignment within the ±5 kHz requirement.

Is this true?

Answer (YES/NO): NO